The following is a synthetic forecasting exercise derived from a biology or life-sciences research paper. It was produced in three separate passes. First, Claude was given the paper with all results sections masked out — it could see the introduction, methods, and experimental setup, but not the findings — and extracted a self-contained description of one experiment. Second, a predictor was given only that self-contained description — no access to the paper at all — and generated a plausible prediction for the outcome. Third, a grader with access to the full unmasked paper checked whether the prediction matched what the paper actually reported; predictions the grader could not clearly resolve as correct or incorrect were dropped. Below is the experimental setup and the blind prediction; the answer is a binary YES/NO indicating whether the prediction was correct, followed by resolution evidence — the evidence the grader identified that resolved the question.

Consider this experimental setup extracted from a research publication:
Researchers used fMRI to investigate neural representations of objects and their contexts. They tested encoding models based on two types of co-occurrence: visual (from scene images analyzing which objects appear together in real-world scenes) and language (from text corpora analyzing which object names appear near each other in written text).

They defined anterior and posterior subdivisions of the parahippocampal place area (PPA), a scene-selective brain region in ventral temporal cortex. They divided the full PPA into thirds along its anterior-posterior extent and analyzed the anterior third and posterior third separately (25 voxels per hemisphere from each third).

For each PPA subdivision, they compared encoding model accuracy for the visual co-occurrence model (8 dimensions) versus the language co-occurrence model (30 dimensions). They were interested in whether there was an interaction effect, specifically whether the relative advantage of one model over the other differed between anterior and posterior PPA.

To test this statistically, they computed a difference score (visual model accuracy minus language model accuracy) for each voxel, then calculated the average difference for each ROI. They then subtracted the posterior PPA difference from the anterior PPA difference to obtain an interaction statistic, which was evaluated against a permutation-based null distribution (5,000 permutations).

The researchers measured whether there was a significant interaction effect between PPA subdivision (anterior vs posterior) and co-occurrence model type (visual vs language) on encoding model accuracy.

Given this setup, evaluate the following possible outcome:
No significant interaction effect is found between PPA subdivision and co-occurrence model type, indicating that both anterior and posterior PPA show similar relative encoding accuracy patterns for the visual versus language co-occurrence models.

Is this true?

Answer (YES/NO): NO